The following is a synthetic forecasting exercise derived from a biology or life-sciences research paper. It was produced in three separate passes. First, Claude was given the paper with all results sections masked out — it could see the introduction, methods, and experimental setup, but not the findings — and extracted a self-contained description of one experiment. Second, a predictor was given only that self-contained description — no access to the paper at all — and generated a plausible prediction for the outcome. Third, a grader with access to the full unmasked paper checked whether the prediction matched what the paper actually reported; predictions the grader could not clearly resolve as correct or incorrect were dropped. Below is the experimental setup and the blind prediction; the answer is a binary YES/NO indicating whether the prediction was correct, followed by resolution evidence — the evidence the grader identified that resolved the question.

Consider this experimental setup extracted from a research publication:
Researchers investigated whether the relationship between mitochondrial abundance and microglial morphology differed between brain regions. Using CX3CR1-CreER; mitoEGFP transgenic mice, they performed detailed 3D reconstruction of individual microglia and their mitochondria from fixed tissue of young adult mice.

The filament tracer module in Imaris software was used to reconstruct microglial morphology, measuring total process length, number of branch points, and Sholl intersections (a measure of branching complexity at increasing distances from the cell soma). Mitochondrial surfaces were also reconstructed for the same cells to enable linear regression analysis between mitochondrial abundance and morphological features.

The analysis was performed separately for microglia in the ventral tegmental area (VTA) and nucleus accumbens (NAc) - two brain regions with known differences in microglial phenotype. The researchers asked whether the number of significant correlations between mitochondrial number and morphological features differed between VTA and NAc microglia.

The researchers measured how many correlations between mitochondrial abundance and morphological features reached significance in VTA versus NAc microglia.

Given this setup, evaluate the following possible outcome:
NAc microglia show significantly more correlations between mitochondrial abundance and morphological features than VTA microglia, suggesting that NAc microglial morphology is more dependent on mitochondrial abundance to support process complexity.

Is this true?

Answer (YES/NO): NO